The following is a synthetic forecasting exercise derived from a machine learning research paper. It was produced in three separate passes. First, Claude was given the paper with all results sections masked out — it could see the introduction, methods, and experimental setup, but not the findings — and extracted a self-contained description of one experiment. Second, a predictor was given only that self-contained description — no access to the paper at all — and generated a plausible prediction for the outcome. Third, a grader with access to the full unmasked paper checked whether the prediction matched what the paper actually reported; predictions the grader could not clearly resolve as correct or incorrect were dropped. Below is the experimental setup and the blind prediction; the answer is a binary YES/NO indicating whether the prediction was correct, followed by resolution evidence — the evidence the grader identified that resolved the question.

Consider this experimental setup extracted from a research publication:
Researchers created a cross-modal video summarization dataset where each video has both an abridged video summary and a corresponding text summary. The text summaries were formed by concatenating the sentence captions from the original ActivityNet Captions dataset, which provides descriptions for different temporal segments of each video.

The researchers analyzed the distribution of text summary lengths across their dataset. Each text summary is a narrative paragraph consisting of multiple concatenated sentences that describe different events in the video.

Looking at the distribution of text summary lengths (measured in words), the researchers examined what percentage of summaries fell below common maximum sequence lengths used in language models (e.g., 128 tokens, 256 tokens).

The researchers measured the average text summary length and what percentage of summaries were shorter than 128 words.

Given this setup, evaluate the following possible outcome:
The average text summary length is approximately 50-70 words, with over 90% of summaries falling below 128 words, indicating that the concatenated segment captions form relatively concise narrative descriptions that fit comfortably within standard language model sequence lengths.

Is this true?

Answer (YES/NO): YES